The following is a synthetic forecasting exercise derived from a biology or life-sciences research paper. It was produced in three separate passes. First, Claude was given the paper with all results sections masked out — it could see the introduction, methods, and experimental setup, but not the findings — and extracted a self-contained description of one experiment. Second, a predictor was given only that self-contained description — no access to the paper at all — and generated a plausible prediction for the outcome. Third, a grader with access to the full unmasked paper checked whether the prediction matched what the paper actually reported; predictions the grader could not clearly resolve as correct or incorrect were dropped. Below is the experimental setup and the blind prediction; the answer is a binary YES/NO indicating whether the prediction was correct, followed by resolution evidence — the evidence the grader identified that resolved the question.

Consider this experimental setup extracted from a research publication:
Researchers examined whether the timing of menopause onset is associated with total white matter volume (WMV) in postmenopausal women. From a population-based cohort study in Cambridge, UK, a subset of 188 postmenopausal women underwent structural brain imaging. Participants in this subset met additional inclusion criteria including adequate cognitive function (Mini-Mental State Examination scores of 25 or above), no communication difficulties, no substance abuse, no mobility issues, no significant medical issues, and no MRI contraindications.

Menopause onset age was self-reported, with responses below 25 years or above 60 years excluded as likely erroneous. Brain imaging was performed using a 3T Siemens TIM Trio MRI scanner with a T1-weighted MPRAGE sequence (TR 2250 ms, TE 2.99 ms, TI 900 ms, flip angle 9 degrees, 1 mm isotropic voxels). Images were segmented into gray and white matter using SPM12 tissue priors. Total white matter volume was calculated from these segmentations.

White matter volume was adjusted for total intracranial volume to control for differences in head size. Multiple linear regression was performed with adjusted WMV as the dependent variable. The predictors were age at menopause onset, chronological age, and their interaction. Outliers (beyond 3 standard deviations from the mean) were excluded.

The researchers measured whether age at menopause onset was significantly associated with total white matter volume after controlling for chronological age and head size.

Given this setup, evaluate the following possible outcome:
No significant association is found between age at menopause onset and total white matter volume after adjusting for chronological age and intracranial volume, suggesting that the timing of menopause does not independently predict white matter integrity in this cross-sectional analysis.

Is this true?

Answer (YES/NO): YES